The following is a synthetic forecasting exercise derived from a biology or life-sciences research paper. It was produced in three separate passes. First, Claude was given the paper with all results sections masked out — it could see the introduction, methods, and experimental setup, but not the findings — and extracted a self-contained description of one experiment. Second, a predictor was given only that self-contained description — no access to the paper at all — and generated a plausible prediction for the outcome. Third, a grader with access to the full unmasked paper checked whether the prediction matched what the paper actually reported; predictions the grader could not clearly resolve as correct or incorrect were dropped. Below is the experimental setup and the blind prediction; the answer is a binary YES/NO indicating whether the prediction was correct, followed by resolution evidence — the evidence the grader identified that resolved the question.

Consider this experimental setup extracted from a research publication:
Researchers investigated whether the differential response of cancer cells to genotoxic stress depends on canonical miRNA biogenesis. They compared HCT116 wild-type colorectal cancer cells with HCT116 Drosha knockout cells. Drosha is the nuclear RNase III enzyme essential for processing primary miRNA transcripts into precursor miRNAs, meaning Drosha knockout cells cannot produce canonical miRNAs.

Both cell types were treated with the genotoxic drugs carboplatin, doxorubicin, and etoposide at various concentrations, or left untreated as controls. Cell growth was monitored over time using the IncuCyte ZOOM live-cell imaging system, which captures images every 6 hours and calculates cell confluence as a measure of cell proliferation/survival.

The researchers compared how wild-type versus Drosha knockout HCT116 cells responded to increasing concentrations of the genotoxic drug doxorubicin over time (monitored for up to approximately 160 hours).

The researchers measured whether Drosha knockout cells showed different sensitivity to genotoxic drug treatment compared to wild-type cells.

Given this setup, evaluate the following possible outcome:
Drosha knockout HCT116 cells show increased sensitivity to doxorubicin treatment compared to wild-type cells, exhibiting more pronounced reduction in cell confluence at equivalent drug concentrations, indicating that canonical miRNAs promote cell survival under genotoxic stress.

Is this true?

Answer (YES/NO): YES